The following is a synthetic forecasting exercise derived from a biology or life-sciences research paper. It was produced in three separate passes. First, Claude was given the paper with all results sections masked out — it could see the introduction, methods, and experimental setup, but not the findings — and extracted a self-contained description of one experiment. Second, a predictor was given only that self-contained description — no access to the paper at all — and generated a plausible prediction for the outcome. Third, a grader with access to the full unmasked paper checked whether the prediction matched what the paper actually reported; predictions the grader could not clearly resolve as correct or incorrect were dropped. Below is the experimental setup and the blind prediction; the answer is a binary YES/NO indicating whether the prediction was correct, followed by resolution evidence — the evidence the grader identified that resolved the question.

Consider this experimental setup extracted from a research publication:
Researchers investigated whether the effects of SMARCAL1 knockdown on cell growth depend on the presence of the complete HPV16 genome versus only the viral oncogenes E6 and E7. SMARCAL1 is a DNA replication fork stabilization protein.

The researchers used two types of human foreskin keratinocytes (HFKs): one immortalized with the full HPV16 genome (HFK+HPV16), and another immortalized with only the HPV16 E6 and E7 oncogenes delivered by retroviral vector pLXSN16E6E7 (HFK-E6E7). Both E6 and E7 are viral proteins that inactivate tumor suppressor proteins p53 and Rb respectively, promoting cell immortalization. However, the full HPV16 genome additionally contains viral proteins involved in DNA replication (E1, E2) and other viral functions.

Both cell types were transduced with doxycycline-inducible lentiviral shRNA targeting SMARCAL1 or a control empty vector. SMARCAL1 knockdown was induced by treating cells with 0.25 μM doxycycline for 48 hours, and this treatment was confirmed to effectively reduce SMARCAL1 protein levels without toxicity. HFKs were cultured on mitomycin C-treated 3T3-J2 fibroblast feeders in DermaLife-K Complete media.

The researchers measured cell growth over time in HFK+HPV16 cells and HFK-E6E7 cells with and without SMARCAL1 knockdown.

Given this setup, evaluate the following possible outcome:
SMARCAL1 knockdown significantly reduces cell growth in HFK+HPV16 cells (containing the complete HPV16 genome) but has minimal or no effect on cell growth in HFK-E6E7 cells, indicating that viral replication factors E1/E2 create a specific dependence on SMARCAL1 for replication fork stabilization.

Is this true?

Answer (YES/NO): YES